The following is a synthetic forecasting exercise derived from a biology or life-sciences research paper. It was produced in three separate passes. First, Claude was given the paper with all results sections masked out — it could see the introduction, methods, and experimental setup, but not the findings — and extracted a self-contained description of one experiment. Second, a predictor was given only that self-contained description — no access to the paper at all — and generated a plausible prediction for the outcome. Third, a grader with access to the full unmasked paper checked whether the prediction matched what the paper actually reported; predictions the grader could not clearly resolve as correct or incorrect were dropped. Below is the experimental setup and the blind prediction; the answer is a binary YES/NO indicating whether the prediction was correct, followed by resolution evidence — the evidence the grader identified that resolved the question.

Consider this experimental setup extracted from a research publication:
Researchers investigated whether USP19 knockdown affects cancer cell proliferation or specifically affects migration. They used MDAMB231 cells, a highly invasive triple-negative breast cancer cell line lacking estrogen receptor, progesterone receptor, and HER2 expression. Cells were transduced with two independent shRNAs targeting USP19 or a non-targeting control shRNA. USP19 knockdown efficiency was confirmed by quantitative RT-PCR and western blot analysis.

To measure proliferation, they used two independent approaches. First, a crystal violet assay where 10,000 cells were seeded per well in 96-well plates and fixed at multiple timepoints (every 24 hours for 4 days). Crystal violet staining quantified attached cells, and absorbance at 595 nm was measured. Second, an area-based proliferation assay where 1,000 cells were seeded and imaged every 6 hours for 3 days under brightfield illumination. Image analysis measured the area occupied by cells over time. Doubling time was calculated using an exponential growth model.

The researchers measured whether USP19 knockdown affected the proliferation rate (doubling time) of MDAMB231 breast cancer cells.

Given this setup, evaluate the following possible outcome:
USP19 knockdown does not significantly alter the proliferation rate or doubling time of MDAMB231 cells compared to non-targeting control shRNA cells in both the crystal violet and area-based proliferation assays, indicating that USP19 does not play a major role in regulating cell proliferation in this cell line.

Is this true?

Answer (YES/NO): YES